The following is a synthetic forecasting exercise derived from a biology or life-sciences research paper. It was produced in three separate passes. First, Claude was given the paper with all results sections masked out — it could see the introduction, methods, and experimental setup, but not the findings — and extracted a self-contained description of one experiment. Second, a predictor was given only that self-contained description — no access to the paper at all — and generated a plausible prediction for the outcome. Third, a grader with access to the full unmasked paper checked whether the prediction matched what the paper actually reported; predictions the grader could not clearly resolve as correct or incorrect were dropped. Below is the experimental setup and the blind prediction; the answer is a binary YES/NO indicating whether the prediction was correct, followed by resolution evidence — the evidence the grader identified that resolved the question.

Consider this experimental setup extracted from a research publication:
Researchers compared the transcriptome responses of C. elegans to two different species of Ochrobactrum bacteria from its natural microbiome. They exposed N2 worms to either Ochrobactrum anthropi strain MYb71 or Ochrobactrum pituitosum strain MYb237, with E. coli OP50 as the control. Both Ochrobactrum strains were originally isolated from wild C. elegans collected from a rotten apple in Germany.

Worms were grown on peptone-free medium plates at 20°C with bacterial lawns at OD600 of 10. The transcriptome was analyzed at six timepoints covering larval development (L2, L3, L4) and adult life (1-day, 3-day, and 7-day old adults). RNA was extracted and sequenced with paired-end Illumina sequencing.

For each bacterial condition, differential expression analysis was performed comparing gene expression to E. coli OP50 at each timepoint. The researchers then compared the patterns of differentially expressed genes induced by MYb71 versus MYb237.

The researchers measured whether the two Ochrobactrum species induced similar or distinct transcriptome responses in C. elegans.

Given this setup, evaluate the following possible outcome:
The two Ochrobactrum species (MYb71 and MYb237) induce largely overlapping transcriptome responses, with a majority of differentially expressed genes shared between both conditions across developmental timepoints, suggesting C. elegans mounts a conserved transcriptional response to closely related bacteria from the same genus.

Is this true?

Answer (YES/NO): YES